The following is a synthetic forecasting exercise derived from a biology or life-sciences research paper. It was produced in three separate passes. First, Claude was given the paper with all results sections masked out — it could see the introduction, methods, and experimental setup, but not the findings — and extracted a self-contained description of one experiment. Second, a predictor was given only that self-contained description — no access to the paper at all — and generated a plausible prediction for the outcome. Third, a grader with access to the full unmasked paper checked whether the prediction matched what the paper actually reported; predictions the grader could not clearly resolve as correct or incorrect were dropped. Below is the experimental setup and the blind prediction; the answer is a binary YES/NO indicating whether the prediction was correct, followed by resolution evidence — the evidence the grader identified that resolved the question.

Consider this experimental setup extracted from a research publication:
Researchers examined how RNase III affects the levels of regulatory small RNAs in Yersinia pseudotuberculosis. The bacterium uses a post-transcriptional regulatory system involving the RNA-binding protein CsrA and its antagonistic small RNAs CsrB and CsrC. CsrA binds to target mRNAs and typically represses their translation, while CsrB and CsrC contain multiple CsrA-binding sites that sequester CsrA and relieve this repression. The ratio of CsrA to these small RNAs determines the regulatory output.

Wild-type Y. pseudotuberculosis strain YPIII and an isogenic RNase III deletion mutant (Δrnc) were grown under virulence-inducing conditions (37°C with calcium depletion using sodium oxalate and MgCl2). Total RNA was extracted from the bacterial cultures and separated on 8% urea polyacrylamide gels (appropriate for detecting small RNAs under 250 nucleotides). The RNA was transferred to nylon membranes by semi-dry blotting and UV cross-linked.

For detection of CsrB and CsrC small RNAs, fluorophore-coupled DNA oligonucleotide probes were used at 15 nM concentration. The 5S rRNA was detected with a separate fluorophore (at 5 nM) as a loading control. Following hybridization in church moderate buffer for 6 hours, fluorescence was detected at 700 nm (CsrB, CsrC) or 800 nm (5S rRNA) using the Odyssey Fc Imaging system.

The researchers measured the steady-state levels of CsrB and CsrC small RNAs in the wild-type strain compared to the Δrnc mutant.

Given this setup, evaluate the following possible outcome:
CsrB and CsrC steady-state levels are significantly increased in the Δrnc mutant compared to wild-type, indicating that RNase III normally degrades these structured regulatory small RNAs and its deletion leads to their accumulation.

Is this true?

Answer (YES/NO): NO